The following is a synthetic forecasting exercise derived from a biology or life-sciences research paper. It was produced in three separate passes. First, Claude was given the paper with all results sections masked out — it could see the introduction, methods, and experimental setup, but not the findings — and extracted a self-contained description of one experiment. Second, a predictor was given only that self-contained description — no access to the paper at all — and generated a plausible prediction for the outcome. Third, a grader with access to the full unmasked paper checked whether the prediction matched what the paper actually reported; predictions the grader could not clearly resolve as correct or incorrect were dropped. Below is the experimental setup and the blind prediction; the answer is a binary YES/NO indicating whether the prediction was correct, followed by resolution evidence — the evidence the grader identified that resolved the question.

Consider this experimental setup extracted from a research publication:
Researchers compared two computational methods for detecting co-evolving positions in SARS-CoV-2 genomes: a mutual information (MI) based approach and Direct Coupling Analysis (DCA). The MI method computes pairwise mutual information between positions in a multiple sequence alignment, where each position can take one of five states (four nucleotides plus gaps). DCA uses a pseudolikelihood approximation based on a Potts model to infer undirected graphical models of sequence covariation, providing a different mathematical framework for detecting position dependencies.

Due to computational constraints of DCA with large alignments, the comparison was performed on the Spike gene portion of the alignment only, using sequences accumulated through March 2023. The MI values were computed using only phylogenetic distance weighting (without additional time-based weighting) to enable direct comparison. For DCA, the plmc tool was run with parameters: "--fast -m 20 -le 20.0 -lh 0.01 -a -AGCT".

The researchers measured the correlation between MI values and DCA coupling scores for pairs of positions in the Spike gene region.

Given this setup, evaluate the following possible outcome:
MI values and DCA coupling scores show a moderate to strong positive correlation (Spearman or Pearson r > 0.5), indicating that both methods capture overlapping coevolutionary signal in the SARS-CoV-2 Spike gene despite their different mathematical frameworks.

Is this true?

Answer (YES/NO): YES